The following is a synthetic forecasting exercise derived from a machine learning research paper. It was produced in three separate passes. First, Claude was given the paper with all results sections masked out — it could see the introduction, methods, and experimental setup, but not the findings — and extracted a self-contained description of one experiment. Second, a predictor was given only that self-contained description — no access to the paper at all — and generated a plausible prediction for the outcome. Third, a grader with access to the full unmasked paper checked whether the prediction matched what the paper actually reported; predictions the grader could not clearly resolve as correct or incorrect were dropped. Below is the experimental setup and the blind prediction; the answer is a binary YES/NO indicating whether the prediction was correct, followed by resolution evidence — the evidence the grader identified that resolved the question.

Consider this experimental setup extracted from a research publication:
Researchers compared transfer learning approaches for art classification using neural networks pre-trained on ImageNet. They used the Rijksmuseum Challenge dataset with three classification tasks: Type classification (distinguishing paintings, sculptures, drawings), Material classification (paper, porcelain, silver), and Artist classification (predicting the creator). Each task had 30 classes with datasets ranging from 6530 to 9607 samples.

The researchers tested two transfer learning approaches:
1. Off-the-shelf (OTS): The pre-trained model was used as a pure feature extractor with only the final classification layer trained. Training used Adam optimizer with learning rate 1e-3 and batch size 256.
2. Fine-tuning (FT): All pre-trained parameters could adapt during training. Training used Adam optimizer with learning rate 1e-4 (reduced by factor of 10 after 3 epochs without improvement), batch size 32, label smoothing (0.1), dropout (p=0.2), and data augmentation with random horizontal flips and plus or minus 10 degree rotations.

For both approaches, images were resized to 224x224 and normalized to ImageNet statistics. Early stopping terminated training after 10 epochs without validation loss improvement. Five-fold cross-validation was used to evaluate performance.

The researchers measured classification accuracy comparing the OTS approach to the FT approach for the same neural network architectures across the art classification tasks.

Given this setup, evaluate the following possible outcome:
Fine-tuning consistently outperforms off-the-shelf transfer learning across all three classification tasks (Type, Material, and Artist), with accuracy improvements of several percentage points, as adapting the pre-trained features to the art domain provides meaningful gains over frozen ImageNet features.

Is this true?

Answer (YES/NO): YES